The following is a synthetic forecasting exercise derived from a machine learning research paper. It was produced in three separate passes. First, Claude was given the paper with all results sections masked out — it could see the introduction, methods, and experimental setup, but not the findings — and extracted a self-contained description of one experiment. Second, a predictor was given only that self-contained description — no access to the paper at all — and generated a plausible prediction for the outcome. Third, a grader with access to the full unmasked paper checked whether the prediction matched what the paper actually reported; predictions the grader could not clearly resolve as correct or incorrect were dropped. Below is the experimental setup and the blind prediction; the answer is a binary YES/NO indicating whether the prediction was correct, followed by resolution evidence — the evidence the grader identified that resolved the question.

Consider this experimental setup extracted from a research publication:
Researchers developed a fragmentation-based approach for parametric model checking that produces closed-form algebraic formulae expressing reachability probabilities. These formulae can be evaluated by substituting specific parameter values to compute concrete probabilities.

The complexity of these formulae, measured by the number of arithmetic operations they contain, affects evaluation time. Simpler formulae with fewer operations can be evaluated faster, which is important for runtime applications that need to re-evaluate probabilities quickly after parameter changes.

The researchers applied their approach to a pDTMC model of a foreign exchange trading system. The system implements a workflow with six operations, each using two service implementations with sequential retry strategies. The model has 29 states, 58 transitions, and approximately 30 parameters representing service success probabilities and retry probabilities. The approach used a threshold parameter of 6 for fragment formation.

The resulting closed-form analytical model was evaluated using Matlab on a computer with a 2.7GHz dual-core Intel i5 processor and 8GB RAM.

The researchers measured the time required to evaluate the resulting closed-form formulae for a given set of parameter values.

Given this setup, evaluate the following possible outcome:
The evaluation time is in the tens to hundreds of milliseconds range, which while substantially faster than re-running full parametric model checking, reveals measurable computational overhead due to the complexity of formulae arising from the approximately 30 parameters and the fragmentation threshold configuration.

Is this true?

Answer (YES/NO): NO